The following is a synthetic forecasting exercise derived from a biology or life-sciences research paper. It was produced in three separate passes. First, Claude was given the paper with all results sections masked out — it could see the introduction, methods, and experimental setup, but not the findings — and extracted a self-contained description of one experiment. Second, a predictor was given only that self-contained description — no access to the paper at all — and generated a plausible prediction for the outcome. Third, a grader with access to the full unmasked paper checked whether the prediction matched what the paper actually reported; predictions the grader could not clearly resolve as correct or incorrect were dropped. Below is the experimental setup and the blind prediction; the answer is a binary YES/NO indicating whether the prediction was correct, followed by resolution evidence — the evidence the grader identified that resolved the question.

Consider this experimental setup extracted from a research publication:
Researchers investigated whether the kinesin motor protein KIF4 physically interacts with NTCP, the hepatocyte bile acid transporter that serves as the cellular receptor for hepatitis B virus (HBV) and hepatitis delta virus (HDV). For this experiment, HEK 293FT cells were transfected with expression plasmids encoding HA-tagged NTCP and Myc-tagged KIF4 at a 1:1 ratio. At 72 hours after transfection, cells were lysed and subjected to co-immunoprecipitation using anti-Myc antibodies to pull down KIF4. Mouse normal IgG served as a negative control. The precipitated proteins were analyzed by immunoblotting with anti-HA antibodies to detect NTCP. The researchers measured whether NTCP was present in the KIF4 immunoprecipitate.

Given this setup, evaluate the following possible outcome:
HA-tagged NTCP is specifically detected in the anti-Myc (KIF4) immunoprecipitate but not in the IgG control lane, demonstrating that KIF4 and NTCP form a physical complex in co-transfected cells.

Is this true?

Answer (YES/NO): YES